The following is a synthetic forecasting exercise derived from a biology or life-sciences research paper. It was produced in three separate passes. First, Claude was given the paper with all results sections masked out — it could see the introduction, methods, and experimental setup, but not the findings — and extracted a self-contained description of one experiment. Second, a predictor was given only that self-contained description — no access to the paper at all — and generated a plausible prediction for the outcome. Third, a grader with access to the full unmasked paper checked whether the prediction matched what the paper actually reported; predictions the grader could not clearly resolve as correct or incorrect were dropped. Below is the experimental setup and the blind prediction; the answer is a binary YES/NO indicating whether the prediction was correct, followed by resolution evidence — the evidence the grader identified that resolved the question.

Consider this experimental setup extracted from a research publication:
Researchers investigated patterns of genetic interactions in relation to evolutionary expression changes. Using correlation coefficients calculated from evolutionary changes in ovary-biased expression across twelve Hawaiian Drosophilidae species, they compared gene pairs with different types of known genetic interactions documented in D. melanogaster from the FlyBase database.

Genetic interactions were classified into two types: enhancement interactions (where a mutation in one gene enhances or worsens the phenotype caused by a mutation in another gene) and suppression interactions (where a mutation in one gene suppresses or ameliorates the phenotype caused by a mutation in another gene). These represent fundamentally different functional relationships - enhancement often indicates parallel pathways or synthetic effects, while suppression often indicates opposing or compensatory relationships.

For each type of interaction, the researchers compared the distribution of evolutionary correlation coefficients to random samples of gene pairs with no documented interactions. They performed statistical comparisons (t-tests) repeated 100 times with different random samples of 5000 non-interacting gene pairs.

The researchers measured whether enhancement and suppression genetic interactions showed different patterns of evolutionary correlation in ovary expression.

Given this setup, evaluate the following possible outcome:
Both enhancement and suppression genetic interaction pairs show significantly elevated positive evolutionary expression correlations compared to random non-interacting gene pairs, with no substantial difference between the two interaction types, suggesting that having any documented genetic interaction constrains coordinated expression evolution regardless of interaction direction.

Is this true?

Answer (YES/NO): YES